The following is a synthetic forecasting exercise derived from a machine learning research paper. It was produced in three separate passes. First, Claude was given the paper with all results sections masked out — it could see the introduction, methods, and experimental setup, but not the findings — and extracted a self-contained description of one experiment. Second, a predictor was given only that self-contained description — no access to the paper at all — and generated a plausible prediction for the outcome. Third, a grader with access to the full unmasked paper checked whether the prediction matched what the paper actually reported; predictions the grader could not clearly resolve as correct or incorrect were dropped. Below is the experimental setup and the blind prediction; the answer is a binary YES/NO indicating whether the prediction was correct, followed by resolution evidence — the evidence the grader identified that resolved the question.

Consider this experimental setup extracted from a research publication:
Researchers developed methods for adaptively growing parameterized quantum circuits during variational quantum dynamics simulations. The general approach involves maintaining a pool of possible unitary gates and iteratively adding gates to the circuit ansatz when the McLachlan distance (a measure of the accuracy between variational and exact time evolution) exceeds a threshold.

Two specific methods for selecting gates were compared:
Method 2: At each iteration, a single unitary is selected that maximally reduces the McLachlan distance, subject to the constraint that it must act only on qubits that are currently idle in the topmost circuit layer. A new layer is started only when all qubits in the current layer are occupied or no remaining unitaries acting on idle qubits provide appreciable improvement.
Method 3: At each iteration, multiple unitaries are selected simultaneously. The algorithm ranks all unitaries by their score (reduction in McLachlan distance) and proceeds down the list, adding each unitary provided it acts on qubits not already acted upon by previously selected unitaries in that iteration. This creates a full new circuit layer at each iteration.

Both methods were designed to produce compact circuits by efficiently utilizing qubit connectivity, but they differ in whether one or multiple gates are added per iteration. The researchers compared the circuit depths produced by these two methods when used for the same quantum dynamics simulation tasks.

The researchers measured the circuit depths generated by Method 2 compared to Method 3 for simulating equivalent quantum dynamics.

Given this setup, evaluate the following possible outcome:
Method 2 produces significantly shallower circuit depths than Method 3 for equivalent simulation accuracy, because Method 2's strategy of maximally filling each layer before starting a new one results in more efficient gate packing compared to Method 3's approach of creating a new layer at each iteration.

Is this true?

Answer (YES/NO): NO